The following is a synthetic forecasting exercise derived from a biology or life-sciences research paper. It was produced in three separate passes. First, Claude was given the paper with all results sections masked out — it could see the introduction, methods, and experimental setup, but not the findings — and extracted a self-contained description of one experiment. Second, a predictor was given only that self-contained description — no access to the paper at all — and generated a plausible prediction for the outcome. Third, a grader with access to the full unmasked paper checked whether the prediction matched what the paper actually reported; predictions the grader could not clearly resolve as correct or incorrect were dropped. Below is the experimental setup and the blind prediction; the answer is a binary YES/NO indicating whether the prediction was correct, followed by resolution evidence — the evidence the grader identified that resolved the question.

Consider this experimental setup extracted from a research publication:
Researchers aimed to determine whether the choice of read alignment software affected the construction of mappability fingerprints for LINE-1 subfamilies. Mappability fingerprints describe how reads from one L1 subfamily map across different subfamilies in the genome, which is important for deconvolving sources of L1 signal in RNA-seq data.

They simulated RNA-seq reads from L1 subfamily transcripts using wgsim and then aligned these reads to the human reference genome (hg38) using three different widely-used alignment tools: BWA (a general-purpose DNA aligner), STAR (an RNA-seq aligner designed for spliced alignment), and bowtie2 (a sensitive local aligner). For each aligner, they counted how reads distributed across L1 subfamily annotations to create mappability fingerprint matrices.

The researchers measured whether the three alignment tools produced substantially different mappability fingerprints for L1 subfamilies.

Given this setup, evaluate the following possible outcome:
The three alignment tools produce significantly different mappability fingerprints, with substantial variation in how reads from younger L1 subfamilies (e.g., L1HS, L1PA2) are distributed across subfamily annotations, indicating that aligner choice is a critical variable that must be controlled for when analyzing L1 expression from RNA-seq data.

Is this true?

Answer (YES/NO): NO